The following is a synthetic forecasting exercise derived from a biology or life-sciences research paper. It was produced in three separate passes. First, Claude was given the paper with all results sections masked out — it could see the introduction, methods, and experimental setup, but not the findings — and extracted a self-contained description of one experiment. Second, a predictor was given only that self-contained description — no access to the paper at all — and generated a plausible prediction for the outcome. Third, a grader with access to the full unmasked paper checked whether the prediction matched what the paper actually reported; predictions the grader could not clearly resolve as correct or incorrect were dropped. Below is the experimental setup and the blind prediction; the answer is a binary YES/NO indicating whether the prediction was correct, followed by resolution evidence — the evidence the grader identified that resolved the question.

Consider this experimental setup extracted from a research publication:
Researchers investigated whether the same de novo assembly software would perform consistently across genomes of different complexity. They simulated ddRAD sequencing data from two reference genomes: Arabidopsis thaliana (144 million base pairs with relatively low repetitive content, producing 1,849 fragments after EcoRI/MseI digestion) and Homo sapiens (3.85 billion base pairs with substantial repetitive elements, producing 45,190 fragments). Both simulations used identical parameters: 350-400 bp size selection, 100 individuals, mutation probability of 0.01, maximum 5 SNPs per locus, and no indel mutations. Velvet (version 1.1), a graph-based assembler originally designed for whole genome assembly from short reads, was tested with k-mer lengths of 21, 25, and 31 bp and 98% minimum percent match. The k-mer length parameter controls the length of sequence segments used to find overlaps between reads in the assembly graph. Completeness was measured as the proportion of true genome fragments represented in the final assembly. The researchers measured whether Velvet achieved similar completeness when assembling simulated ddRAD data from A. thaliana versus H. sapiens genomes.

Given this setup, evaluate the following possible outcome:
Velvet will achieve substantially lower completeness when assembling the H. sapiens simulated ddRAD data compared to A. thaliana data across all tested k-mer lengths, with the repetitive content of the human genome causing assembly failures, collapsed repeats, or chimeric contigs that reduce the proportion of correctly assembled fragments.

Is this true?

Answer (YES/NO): YES